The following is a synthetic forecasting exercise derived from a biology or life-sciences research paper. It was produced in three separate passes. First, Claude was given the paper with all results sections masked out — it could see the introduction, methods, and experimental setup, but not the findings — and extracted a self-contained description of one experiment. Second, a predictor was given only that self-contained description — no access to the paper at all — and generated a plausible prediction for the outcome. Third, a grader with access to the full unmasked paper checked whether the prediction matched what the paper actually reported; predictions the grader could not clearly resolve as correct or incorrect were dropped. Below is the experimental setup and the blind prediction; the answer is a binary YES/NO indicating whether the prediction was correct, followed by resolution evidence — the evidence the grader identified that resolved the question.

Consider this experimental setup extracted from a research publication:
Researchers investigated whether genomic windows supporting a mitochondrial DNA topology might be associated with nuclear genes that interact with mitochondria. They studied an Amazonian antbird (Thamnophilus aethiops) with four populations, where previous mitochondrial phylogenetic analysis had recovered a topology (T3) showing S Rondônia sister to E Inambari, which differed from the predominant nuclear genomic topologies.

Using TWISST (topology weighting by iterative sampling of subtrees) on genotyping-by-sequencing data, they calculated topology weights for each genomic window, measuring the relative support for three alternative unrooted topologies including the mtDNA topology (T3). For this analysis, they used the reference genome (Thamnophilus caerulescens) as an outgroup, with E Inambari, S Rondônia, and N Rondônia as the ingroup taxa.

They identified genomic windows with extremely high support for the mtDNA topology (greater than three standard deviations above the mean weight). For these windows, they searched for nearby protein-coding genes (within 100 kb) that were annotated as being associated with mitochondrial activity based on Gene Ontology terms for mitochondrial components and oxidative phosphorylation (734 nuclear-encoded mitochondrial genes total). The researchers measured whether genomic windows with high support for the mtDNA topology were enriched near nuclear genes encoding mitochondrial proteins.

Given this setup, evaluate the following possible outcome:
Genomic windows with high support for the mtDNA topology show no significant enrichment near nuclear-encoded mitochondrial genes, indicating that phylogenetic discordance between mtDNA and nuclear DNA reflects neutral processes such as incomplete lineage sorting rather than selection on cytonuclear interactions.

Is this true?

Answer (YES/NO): YES